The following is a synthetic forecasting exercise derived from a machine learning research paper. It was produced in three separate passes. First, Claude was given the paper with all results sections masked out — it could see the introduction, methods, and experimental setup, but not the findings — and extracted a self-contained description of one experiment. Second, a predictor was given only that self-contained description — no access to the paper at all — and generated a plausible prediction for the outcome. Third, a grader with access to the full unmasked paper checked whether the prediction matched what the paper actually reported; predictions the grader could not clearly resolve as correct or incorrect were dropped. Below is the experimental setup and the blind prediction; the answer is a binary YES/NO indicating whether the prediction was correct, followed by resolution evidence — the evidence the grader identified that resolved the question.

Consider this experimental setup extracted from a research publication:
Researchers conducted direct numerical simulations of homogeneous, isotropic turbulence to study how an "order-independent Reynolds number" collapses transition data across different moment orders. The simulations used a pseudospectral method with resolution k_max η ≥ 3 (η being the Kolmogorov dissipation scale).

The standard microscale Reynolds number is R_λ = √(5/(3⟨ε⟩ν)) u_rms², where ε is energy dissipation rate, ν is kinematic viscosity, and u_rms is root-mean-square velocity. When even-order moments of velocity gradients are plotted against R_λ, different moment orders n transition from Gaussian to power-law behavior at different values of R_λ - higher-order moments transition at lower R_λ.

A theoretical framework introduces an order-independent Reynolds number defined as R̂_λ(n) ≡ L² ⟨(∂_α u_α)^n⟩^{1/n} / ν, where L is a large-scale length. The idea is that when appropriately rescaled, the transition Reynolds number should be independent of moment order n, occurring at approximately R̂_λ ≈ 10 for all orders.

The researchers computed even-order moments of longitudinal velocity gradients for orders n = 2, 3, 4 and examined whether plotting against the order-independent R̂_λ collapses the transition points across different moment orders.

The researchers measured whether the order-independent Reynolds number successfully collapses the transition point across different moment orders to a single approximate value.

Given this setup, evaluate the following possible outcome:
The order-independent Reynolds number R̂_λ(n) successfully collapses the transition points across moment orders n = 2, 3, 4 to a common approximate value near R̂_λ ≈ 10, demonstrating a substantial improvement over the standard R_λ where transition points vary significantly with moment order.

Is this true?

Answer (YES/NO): YES